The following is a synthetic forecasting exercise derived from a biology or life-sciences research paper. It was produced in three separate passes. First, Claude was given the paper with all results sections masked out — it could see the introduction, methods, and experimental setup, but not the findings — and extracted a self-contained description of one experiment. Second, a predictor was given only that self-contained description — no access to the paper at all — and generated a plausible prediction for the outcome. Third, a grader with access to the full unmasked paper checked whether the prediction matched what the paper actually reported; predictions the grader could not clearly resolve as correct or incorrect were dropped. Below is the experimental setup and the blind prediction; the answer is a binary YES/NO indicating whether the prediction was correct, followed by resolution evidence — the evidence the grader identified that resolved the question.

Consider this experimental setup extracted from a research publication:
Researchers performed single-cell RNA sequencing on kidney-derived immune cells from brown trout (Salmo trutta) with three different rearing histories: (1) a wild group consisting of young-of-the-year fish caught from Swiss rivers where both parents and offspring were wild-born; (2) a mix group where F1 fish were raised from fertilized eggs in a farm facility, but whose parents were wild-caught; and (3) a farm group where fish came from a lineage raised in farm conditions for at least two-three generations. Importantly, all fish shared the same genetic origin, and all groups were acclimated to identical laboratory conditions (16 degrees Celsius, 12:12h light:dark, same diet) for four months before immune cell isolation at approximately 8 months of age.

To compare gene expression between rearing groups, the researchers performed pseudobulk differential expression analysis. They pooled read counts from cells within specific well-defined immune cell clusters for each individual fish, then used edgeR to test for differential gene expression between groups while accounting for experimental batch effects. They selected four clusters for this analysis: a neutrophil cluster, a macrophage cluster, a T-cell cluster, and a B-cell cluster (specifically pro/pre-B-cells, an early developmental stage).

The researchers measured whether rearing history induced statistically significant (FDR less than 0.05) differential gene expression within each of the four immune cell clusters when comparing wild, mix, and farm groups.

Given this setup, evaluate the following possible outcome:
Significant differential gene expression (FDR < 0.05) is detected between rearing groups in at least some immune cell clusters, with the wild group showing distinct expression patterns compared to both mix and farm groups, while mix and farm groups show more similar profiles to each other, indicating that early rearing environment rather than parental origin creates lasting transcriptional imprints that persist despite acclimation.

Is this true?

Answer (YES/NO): NO